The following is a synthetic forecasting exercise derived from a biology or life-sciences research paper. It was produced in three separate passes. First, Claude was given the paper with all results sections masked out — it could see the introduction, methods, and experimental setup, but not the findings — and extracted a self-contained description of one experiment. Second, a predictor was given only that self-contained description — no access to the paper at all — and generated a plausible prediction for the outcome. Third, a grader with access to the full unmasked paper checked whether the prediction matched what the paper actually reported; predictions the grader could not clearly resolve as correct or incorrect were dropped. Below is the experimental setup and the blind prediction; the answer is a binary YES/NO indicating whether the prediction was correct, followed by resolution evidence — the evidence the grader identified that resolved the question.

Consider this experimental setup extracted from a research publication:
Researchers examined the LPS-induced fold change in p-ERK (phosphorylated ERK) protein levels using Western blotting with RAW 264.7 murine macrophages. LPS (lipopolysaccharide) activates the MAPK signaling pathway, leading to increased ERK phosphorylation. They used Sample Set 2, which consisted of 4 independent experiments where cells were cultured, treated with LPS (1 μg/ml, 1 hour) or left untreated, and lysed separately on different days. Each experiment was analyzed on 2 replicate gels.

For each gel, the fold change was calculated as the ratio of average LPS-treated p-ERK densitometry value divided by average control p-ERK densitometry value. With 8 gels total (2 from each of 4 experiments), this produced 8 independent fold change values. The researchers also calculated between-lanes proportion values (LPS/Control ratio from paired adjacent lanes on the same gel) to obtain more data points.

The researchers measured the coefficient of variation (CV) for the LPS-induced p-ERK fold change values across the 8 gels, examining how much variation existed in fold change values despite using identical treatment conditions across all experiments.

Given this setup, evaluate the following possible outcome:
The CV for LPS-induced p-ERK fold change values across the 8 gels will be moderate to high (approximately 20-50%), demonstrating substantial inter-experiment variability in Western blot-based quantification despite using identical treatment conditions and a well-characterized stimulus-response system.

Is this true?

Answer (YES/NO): NO